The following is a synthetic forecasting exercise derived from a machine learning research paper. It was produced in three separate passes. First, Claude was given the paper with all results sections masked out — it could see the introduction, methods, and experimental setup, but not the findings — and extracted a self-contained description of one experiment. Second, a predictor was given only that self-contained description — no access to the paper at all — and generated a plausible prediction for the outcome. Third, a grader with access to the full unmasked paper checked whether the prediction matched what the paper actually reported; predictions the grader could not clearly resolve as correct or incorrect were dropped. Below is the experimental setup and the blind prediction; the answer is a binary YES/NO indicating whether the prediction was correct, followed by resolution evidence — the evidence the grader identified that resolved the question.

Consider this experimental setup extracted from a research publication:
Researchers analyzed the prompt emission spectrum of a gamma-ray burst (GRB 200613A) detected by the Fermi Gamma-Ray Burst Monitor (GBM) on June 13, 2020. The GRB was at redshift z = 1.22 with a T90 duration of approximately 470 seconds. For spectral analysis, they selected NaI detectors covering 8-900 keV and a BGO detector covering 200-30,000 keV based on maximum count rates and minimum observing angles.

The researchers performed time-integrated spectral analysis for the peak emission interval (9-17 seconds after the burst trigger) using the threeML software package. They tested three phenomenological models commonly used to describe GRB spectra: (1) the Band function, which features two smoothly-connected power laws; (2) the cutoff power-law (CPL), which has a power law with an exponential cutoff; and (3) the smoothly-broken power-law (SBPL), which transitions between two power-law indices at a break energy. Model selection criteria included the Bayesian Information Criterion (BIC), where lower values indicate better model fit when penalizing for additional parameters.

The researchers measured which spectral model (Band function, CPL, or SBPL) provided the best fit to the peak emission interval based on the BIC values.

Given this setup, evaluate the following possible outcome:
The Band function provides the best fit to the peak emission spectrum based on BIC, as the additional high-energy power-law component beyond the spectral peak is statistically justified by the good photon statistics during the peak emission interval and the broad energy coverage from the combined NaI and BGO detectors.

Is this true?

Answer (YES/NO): YES